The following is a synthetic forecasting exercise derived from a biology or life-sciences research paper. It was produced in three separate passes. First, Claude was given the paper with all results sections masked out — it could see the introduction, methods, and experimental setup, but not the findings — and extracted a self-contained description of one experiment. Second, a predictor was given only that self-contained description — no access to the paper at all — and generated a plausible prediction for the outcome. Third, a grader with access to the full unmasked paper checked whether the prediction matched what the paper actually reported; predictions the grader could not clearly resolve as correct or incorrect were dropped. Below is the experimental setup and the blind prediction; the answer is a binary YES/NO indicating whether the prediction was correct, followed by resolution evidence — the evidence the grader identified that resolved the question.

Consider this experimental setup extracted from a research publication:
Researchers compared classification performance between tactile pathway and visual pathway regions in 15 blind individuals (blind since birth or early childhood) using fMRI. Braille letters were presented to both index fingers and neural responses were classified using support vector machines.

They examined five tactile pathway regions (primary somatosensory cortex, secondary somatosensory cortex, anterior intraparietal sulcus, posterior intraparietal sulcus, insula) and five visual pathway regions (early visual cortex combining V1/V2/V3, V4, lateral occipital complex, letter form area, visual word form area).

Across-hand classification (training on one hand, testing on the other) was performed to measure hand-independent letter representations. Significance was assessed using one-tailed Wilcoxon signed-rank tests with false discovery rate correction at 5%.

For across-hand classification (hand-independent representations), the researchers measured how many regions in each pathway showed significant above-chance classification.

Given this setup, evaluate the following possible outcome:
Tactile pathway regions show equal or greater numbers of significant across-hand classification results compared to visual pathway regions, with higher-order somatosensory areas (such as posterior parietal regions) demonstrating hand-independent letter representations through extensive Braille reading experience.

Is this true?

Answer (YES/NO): NO